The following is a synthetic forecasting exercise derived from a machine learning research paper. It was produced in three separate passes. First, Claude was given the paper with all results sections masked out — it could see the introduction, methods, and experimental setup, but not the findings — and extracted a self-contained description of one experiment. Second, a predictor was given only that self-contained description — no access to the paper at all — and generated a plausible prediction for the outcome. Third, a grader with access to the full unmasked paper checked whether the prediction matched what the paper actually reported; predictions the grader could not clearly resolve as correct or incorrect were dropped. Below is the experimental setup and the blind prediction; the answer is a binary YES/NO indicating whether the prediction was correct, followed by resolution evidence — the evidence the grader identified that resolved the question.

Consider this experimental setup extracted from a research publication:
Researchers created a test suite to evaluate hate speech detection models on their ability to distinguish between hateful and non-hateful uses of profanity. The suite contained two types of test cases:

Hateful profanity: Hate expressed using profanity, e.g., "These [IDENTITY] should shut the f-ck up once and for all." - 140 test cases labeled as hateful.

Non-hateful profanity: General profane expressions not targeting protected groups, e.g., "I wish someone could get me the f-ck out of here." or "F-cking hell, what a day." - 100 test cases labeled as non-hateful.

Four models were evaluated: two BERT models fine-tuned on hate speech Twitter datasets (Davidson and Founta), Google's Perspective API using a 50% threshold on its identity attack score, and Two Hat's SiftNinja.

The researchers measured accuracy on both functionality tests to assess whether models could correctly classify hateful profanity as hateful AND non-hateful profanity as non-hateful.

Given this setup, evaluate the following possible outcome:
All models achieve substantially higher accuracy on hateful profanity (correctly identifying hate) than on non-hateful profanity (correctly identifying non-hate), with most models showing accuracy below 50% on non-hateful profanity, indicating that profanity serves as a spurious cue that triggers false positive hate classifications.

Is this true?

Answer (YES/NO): NO